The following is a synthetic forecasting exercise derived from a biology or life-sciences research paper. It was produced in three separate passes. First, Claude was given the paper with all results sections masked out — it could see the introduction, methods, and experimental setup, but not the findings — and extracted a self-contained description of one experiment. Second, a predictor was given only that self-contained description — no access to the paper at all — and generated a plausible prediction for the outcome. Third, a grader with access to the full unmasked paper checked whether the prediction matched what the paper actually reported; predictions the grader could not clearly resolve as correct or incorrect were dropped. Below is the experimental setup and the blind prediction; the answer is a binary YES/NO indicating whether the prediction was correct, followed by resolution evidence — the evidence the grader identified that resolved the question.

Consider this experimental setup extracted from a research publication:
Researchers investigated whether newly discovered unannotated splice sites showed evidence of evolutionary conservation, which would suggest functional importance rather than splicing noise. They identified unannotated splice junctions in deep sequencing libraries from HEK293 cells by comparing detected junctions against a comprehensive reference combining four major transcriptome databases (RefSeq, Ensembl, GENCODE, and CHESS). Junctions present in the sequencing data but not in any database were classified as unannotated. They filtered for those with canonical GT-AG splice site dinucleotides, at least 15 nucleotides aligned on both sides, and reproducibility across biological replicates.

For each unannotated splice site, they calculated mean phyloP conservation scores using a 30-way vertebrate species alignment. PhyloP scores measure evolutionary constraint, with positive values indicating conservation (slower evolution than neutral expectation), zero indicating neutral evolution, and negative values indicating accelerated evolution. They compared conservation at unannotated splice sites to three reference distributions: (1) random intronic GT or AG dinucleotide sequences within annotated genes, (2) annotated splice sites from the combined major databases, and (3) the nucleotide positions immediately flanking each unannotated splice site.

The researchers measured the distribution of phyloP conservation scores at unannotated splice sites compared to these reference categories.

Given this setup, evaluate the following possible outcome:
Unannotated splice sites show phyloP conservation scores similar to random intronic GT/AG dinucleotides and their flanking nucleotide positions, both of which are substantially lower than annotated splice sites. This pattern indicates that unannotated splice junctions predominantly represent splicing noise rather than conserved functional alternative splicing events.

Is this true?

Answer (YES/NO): NO